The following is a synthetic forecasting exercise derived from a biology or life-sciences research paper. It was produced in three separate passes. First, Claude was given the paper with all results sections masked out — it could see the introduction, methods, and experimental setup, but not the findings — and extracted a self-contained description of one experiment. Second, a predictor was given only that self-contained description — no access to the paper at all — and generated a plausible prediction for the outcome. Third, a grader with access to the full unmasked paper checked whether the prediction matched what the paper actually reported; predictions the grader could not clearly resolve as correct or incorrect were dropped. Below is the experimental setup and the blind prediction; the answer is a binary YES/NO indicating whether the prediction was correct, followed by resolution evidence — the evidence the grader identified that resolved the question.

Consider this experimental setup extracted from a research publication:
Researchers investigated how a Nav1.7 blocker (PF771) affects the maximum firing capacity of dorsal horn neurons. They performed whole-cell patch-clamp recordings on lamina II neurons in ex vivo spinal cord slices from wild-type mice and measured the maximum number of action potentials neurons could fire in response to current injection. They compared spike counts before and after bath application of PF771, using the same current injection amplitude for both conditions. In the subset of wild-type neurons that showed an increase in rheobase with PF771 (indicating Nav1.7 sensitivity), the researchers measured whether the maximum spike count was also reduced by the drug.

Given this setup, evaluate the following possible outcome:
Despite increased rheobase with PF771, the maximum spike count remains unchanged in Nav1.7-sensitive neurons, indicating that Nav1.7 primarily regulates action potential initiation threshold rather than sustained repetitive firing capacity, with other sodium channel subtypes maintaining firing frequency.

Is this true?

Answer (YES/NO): NO